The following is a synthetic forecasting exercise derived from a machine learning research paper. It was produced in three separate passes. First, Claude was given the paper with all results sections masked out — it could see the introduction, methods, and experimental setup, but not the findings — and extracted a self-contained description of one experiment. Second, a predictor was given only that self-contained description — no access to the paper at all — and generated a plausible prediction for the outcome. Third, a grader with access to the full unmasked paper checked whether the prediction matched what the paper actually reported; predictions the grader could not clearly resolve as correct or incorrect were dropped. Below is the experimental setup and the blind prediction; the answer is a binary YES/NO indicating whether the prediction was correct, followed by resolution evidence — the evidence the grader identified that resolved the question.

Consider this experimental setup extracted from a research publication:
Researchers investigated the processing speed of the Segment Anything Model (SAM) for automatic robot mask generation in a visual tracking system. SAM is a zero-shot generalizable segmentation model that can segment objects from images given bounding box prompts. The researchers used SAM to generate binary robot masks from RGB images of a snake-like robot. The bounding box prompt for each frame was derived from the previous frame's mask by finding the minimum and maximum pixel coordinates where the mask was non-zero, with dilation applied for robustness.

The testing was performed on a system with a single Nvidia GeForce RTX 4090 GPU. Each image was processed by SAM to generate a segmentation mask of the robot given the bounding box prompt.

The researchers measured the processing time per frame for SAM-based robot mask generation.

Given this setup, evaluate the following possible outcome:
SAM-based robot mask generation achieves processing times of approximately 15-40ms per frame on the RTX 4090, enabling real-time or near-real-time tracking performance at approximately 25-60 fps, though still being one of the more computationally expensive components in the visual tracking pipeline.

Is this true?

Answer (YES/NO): NO